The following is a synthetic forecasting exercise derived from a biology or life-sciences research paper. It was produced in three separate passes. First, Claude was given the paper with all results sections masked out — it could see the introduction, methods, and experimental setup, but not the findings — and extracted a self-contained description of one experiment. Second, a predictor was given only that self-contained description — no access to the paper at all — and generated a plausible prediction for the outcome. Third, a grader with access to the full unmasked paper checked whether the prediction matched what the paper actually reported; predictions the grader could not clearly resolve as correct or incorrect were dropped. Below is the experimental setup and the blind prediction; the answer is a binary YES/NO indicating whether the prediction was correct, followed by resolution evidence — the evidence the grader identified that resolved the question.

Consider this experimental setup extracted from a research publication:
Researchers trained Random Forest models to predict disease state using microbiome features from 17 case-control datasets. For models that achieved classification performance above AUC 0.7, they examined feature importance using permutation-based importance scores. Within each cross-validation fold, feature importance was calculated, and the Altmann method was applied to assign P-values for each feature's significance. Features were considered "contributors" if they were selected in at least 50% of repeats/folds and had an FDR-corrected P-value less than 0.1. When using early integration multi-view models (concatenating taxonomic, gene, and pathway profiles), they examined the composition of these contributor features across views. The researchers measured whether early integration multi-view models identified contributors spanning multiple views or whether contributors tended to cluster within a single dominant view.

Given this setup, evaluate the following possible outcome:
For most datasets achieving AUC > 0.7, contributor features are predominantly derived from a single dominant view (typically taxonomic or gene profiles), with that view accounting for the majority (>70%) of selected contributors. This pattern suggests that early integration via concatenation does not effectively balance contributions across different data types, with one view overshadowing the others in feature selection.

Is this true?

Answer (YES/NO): NO